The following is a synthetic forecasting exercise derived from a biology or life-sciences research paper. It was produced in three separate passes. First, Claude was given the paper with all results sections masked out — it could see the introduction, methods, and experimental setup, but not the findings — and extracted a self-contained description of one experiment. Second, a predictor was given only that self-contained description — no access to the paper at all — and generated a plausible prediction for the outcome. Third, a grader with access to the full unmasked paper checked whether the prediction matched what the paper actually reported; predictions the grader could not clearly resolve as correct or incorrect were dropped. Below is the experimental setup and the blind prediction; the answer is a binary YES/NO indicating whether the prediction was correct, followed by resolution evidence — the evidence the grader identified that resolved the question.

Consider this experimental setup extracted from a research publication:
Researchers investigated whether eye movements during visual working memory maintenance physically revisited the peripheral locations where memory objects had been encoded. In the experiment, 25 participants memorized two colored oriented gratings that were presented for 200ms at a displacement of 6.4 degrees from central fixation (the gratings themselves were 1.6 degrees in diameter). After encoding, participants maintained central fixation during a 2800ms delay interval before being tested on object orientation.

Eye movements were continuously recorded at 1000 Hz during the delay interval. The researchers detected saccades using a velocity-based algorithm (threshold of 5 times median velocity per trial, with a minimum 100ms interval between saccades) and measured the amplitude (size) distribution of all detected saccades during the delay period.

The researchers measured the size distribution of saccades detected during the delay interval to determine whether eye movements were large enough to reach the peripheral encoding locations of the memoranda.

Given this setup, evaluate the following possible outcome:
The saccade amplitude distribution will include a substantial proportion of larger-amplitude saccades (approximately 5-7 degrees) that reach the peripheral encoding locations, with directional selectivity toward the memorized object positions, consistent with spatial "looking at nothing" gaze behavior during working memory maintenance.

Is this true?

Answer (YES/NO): NO